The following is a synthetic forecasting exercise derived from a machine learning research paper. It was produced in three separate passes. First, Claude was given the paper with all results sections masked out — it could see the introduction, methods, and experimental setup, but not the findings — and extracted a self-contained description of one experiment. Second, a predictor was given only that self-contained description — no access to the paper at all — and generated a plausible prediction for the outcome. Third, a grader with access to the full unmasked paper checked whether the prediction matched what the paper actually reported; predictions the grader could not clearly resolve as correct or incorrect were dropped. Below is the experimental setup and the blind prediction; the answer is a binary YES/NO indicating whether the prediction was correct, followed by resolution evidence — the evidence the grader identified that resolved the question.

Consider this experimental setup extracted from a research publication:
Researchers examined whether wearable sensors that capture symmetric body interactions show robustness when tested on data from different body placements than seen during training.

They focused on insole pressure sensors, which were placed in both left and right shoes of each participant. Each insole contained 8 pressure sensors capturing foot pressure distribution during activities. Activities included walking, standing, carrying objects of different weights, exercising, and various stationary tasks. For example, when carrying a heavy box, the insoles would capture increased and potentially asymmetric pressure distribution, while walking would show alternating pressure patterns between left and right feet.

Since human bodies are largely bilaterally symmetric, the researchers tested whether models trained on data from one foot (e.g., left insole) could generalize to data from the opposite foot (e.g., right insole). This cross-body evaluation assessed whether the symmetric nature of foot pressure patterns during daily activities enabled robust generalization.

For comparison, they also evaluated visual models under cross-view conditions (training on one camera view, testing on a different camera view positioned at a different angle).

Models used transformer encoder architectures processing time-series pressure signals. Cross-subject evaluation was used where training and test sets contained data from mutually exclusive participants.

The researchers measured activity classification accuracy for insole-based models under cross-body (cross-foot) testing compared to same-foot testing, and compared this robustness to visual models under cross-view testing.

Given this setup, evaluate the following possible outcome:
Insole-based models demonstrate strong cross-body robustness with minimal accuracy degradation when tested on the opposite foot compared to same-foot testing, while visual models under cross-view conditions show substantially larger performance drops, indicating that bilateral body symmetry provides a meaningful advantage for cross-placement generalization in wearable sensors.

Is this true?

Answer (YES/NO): YES